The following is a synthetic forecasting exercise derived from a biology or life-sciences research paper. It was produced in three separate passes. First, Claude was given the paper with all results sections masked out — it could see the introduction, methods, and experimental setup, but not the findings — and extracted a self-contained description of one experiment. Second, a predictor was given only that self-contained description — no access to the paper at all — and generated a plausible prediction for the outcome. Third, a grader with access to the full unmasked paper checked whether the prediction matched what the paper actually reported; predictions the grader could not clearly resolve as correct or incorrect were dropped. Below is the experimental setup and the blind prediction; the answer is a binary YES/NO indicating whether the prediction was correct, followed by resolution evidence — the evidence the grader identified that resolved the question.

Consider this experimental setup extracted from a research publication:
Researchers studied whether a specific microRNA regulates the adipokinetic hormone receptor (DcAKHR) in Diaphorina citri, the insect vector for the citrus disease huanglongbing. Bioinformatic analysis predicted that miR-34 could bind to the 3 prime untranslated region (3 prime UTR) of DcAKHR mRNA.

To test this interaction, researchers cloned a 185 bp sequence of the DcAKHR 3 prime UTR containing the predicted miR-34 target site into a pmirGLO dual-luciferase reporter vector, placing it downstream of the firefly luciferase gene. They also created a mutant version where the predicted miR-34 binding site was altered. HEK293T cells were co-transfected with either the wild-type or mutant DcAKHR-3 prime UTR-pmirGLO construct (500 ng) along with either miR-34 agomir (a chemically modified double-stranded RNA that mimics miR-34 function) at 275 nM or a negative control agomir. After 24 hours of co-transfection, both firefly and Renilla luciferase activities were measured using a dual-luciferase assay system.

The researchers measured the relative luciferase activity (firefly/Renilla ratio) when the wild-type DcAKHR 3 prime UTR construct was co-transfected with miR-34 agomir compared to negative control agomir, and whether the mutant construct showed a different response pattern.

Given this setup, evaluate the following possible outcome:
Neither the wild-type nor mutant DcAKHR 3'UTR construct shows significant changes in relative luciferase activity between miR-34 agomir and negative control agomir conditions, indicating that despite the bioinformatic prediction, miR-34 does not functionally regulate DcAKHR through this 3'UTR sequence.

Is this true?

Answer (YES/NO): NO